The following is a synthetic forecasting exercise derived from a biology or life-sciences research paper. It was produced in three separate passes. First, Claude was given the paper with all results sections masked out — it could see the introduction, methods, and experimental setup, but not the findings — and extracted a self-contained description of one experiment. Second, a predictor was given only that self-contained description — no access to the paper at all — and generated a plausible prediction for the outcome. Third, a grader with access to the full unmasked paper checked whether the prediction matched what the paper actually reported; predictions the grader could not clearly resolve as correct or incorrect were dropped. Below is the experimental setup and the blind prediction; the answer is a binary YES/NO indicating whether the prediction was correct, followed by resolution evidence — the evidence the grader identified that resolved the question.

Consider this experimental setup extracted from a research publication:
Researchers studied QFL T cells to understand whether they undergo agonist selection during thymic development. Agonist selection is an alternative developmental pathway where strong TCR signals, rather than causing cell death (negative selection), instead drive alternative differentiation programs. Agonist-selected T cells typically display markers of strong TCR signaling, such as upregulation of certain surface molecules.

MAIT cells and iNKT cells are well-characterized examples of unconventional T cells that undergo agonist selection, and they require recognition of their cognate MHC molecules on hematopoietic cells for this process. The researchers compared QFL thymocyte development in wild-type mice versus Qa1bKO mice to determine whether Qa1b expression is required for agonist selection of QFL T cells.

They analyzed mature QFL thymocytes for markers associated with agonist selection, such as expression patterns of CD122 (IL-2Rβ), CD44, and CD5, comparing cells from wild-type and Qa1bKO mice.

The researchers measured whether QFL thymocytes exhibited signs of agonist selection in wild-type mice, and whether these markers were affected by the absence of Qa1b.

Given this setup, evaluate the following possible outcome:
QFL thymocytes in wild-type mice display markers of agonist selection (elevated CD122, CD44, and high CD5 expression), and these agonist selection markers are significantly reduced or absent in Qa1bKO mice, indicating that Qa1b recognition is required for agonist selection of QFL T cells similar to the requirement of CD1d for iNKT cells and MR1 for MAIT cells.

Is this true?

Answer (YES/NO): NO